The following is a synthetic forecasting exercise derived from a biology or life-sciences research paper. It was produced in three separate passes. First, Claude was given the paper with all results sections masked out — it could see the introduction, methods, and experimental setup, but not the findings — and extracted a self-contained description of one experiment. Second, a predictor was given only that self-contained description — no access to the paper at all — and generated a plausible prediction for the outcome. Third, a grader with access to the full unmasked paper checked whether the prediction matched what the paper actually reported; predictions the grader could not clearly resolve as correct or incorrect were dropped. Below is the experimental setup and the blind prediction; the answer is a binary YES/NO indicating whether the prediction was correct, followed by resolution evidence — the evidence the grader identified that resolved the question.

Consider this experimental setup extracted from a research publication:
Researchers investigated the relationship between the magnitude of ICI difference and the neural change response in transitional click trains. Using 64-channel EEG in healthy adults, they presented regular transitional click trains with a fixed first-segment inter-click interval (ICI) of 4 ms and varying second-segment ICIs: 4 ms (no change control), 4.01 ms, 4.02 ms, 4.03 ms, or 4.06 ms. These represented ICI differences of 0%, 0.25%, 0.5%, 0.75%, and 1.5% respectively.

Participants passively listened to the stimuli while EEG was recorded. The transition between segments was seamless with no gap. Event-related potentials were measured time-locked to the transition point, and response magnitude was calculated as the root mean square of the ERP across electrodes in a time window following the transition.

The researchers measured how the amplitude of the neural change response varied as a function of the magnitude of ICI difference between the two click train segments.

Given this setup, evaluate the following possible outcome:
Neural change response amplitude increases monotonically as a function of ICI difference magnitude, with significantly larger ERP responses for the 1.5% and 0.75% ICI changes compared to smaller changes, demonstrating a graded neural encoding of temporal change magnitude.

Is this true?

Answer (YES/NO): YES